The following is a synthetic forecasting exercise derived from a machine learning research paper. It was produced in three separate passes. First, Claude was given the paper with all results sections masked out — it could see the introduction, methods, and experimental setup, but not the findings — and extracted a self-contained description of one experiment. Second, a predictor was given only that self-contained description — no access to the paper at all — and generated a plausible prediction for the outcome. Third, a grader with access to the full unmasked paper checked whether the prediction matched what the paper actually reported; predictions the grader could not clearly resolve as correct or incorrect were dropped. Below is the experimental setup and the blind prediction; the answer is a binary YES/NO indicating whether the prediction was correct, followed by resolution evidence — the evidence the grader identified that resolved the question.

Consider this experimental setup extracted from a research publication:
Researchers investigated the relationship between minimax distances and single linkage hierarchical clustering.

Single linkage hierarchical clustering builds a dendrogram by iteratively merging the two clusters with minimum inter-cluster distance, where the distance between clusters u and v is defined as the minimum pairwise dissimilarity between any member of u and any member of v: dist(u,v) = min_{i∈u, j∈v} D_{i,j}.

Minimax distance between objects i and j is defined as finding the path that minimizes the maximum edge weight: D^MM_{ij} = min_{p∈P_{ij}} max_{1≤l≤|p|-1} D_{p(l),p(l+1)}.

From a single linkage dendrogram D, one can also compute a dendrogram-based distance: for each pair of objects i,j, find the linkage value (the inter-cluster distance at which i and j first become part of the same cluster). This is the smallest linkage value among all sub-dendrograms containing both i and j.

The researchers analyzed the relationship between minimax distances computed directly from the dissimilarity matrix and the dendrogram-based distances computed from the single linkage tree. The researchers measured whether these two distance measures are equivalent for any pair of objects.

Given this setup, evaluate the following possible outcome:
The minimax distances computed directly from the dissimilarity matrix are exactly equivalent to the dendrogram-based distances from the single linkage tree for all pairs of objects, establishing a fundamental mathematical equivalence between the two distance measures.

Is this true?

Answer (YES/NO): YES